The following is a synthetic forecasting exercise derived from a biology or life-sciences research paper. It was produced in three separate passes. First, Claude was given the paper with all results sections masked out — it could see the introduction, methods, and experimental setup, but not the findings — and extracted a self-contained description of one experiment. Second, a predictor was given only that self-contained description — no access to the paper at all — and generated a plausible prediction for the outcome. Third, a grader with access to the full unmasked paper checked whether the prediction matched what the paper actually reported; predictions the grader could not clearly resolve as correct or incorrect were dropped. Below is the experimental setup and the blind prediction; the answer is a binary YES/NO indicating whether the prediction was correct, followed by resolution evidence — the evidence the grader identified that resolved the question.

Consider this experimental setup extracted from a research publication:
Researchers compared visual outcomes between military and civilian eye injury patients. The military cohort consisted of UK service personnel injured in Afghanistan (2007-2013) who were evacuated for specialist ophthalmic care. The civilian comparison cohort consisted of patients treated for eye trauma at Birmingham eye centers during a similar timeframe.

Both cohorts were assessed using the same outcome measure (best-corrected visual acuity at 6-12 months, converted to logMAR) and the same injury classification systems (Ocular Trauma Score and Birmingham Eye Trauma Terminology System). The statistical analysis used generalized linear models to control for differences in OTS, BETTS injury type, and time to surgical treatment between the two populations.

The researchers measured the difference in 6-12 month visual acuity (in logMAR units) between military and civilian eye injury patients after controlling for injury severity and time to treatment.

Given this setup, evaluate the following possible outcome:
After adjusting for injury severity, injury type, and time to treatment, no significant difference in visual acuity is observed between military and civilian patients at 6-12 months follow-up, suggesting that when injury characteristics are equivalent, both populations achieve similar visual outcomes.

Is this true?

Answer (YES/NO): NO